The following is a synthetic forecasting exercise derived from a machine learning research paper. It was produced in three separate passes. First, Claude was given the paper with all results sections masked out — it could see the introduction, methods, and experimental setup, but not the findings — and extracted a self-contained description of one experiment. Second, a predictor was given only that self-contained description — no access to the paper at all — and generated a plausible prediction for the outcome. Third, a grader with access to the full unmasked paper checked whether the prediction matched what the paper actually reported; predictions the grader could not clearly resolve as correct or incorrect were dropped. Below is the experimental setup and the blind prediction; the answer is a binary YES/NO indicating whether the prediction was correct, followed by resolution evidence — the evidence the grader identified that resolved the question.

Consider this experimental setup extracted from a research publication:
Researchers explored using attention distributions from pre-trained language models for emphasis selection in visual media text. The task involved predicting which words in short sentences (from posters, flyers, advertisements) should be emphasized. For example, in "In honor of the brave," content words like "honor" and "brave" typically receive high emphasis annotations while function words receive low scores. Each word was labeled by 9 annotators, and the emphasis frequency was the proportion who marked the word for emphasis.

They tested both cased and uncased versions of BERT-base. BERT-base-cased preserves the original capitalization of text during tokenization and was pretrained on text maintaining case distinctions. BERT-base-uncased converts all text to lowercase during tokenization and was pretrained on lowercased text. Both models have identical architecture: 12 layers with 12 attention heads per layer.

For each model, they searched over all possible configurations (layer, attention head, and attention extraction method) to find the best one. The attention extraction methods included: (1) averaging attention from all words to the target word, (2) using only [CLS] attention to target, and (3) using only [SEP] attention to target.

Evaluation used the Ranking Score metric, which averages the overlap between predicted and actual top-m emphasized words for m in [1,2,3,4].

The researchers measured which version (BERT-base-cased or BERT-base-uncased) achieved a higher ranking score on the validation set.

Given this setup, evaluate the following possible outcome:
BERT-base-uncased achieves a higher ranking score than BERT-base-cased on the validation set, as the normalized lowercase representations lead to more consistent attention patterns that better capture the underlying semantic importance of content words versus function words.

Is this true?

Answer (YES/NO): YES